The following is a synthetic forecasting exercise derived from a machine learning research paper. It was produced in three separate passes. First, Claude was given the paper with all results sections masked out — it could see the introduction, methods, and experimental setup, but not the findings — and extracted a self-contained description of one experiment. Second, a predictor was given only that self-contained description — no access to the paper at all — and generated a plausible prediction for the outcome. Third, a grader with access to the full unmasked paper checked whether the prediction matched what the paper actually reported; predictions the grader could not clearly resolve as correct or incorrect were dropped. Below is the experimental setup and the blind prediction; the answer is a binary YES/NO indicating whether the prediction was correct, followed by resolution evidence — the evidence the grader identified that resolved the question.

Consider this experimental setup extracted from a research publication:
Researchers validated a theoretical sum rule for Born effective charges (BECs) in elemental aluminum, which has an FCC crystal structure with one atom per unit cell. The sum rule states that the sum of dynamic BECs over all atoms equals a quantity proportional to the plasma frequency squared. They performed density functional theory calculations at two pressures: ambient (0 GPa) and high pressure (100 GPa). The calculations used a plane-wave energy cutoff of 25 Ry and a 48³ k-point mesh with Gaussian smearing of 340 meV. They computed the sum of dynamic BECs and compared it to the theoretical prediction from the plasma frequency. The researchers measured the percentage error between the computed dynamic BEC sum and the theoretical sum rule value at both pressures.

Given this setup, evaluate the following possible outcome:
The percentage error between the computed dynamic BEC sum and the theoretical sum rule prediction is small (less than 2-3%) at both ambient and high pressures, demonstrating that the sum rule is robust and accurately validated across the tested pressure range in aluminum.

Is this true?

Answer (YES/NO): YES